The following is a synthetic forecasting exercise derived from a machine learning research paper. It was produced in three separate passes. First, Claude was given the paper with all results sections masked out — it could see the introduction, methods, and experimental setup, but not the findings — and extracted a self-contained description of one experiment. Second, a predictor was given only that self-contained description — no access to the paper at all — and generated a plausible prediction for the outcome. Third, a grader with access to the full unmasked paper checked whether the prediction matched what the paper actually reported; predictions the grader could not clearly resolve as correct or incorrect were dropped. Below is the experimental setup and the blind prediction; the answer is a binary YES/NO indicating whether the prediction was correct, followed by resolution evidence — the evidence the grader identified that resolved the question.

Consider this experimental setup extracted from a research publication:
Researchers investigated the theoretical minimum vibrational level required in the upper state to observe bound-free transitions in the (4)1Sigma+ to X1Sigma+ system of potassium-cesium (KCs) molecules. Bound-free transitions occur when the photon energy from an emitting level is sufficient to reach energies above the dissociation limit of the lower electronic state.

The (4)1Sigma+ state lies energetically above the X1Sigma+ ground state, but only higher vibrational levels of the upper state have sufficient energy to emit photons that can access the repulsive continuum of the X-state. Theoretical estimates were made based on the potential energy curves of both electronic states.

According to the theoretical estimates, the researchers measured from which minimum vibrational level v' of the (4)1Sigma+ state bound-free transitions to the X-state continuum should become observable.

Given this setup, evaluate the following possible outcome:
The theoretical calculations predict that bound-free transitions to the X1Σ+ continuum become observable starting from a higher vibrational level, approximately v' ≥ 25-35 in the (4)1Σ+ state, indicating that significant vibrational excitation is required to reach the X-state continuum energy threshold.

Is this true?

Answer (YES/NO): NO